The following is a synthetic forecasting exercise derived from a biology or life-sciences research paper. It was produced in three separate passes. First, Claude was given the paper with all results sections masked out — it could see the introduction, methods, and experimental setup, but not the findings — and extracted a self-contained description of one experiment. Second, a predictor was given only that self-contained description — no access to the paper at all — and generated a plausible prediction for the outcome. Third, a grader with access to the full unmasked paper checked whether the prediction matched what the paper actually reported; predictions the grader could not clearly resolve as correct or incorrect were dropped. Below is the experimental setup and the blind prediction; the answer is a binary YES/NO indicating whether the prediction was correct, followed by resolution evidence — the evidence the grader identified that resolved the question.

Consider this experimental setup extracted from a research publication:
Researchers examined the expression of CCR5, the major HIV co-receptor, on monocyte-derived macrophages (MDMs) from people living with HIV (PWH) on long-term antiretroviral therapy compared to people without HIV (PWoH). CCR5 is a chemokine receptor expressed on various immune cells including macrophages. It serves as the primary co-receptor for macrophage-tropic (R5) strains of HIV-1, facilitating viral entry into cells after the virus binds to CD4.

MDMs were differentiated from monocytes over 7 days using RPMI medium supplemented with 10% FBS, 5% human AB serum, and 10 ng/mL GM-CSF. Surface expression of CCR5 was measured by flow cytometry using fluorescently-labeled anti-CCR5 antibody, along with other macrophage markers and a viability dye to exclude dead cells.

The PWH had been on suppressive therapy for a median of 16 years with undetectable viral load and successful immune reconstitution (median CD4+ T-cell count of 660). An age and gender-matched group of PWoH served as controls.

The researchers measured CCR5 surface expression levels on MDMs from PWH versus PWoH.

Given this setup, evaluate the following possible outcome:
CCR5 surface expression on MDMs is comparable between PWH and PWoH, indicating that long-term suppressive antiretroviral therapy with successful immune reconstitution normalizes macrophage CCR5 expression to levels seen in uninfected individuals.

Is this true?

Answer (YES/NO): NO